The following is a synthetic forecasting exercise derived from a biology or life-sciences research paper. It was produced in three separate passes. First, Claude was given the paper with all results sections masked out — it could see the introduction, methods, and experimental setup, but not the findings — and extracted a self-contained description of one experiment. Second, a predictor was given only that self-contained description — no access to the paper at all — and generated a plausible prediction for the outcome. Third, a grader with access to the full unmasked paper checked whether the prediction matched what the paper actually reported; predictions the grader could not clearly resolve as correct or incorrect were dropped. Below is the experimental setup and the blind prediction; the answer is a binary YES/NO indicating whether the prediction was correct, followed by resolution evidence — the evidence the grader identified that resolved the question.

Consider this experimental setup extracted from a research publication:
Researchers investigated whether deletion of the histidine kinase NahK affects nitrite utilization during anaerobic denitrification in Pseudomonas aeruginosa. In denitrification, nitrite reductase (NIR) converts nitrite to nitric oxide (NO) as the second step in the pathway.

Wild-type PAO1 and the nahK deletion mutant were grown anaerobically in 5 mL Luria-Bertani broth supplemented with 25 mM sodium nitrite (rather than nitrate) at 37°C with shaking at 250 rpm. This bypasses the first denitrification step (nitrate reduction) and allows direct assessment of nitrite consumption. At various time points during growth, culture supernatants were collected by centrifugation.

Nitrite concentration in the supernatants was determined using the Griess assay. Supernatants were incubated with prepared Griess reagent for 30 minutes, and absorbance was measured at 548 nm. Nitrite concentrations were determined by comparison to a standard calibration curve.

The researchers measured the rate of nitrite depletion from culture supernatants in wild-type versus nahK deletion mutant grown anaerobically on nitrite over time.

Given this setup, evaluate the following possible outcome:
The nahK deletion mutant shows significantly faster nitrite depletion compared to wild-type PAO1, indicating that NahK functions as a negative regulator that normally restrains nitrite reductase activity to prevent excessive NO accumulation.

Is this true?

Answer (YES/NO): NO